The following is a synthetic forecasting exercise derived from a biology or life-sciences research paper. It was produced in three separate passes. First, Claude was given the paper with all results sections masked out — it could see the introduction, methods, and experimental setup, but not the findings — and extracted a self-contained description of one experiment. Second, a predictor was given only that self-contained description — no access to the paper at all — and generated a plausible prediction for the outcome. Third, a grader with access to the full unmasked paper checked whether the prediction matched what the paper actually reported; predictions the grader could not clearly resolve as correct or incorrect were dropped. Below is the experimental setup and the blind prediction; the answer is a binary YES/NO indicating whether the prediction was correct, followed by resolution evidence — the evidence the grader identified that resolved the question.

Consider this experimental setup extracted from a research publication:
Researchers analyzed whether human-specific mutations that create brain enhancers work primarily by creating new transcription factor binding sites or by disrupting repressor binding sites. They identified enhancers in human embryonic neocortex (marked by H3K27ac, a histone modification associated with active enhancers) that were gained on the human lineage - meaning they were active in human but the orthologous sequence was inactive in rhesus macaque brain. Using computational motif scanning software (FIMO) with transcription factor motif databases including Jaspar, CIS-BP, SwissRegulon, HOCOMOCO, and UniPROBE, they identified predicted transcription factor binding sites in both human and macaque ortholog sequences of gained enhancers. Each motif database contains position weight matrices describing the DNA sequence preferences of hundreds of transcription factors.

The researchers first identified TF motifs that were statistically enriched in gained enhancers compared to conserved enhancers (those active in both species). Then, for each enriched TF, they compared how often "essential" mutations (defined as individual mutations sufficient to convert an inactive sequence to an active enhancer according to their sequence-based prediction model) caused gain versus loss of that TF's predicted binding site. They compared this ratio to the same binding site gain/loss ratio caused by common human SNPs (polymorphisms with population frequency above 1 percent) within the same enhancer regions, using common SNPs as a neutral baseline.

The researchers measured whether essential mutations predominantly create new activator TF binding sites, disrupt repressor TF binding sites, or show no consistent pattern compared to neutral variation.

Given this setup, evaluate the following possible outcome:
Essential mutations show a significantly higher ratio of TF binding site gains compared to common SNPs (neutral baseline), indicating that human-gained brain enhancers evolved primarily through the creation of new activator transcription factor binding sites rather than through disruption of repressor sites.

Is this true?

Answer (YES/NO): YES